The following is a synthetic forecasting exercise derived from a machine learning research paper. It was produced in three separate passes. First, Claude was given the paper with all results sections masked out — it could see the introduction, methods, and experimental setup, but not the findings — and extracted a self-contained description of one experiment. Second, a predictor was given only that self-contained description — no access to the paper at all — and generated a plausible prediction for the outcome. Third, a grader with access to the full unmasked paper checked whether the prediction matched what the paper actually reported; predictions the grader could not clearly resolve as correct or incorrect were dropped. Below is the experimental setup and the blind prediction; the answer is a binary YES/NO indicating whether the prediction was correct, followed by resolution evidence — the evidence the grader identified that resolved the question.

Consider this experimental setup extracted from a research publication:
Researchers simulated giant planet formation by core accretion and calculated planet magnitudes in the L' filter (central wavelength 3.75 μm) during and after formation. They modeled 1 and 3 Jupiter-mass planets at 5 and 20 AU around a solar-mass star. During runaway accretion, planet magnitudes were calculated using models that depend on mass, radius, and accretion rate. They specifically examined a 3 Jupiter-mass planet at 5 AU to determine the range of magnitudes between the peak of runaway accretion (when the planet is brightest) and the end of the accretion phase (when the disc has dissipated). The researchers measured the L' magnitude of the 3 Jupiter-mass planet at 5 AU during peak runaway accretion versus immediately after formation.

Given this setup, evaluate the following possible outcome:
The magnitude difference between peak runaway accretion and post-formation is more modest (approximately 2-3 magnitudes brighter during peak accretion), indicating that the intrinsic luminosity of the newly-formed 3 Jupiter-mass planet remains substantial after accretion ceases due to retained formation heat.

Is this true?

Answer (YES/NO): NO